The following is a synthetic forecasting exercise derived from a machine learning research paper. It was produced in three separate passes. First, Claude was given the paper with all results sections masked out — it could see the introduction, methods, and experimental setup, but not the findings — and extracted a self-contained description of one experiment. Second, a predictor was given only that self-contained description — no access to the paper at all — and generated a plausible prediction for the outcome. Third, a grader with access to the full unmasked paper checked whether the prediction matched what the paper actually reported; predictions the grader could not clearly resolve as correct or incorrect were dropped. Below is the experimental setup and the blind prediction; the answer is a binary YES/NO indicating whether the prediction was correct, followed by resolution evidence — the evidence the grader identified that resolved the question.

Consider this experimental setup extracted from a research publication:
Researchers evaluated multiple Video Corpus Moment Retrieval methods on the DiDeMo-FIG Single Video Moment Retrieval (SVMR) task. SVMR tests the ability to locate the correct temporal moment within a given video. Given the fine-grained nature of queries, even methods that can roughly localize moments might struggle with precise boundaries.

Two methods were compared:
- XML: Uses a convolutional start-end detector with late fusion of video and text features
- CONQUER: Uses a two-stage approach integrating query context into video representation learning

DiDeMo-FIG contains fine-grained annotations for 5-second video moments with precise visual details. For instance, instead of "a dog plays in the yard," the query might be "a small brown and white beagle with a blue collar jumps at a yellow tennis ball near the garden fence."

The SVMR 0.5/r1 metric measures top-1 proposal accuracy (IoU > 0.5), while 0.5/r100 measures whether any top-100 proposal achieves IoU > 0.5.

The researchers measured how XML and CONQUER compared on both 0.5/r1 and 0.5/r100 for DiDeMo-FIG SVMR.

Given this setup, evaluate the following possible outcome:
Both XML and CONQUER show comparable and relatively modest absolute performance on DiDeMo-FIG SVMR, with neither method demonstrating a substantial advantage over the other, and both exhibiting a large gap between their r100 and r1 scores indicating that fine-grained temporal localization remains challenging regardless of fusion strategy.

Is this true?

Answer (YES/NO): NO